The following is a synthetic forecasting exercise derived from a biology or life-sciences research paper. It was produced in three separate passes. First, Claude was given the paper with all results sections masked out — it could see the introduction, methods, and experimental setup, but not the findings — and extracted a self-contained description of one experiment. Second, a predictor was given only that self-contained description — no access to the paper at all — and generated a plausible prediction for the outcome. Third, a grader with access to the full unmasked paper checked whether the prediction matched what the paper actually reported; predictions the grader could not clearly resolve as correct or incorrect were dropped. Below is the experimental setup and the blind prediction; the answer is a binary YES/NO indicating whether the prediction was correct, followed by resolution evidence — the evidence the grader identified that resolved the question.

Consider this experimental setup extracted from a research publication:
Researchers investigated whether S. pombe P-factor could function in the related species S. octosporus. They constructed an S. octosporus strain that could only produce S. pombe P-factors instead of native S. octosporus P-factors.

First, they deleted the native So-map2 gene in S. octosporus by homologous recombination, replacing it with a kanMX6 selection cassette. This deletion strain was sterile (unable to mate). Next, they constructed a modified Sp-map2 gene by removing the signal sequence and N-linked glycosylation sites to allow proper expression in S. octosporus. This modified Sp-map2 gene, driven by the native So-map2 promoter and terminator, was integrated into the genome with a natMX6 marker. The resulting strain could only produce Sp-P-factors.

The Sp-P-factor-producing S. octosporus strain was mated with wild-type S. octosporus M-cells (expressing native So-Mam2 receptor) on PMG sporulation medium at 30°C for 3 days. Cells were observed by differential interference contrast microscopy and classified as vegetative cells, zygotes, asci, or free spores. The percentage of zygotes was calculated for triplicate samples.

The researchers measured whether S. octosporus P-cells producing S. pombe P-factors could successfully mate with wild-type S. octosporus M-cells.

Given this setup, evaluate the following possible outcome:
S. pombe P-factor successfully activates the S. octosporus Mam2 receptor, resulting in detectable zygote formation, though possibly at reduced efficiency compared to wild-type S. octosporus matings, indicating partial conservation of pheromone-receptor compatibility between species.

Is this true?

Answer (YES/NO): YES